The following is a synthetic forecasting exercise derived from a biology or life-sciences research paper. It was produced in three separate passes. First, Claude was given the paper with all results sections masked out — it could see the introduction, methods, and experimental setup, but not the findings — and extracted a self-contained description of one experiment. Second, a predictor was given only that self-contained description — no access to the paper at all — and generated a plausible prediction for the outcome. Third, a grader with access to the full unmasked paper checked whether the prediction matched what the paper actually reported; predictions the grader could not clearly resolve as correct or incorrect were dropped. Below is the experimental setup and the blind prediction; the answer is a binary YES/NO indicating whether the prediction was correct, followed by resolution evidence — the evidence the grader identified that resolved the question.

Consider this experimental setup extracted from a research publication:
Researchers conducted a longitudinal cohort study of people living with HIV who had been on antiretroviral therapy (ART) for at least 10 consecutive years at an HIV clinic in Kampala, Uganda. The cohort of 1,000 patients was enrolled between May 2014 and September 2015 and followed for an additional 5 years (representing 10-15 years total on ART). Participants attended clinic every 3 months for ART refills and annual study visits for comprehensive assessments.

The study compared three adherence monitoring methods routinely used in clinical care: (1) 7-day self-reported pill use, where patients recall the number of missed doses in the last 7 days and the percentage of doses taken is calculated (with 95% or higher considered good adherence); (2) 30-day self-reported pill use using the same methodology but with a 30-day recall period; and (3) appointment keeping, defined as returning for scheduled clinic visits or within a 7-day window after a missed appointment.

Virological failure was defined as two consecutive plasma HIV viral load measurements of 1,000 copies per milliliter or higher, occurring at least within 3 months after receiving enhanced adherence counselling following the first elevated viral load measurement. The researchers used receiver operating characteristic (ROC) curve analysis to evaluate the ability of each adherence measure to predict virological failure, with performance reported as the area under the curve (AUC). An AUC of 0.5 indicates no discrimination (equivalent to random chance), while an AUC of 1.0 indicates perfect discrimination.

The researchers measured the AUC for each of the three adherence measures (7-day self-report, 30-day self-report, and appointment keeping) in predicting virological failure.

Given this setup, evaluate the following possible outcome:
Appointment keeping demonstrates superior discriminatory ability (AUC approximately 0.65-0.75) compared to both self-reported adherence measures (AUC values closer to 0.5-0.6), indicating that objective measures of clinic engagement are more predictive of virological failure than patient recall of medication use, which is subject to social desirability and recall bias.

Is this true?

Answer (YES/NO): NO